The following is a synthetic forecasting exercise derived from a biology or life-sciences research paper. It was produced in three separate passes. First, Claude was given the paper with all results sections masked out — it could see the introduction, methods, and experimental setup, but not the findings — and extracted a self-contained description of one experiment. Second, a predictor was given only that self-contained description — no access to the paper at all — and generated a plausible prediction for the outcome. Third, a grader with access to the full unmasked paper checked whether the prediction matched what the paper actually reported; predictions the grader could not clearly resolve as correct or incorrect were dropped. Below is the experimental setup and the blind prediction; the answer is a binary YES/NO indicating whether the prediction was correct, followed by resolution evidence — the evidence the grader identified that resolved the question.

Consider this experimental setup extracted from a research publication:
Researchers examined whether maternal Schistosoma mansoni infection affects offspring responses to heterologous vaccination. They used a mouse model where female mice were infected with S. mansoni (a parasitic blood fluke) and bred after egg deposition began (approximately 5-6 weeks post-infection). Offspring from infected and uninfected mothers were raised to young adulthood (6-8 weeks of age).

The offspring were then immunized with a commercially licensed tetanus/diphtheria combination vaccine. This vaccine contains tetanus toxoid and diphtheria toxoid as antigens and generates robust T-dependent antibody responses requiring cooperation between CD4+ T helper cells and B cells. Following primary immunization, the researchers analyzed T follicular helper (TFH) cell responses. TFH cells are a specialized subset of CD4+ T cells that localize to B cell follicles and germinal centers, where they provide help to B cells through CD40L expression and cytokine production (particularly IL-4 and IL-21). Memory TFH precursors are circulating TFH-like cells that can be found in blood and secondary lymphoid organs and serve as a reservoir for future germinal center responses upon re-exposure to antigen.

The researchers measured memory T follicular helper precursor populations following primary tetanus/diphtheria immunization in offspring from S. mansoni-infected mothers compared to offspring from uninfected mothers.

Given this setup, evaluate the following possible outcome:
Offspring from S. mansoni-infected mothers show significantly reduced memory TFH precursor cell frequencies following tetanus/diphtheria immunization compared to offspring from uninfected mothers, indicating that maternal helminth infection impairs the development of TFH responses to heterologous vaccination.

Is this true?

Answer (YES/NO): YES